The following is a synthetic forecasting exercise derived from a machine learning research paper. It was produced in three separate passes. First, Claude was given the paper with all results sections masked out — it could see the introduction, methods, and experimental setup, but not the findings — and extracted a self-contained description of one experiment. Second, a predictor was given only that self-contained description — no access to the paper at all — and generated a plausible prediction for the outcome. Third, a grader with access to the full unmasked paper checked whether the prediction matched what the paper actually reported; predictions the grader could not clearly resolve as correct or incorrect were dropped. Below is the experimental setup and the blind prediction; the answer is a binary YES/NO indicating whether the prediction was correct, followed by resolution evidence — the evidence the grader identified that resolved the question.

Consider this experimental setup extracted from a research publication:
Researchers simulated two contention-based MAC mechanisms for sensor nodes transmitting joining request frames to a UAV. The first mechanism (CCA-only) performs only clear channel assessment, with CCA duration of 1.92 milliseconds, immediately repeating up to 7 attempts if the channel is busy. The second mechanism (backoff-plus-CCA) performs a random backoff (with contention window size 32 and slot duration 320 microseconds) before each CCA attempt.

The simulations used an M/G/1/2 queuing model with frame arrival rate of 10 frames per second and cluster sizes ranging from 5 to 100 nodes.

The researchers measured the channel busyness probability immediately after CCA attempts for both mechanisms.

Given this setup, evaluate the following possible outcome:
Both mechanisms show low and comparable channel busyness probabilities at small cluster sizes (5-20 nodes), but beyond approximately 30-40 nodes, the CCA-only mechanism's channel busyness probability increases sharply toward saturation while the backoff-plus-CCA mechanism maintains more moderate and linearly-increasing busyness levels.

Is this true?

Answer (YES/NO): NO